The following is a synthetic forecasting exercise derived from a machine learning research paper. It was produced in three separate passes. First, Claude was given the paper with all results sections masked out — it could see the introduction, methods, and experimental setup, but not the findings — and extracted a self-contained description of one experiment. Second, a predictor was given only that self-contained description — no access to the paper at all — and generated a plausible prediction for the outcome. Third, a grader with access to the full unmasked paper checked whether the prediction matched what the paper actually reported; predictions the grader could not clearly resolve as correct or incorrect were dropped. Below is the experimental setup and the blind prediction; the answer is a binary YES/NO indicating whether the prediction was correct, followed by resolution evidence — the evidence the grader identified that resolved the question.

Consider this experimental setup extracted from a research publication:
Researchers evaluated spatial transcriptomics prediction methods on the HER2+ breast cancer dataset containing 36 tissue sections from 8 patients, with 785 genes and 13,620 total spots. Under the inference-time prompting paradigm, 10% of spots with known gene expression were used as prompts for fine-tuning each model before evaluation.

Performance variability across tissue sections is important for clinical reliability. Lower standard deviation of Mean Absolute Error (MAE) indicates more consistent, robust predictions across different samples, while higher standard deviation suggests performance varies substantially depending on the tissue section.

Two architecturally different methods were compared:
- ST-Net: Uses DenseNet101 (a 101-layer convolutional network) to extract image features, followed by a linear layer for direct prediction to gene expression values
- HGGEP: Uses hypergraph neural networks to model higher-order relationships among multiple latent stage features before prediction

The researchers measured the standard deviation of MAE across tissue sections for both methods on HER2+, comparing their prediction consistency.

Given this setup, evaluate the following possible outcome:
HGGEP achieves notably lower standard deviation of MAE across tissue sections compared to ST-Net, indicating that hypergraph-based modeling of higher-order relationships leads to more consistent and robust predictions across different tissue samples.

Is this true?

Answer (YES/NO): NO